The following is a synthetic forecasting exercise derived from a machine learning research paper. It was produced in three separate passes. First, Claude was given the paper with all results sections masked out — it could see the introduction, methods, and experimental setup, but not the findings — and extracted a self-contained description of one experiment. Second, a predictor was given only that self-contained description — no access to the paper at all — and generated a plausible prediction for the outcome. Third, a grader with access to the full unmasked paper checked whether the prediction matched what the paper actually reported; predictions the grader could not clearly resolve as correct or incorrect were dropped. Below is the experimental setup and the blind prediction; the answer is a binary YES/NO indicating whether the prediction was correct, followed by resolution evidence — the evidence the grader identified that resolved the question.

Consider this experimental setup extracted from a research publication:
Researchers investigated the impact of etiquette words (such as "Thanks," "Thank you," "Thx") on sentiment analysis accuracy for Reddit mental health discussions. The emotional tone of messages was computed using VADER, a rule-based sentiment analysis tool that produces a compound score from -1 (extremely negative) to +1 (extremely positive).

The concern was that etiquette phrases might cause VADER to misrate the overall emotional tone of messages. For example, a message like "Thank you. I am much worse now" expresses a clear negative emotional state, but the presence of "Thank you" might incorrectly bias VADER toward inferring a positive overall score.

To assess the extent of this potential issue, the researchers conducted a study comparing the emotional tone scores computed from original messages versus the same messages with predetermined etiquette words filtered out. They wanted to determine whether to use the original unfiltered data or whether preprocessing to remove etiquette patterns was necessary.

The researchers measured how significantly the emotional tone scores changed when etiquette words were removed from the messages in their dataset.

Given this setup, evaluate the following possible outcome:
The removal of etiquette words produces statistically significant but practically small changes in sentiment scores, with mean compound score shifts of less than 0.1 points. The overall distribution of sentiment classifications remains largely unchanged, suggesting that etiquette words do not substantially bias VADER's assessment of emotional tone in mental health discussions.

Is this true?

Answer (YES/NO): NO